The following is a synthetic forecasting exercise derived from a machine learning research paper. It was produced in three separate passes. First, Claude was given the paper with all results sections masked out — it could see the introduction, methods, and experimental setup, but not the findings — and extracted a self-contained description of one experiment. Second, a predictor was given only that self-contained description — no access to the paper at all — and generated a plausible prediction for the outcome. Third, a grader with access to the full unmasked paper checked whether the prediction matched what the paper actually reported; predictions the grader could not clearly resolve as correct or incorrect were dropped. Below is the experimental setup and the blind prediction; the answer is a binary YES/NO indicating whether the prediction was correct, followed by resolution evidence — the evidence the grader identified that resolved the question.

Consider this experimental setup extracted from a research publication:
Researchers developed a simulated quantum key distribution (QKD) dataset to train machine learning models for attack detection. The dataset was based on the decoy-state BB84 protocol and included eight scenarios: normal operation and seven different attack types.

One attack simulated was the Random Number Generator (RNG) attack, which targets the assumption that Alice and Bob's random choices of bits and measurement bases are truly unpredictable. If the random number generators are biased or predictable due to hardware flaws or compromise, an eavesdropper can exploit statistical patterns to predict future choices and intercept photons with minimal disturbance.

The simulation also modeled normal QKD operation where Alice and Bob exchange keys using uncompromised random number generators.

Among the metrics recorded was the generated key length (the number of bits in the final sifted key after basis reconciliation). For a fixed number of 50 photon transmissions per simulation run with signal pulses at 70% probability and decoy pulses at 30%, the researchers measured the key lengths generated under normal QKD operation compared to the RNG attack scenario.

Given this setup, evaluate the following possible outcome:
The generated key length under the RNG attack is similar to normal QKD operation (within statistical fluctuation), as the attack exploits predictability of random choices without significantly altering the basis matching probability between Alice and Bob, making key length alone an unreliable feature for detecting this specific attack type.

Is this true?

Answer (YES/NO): NO